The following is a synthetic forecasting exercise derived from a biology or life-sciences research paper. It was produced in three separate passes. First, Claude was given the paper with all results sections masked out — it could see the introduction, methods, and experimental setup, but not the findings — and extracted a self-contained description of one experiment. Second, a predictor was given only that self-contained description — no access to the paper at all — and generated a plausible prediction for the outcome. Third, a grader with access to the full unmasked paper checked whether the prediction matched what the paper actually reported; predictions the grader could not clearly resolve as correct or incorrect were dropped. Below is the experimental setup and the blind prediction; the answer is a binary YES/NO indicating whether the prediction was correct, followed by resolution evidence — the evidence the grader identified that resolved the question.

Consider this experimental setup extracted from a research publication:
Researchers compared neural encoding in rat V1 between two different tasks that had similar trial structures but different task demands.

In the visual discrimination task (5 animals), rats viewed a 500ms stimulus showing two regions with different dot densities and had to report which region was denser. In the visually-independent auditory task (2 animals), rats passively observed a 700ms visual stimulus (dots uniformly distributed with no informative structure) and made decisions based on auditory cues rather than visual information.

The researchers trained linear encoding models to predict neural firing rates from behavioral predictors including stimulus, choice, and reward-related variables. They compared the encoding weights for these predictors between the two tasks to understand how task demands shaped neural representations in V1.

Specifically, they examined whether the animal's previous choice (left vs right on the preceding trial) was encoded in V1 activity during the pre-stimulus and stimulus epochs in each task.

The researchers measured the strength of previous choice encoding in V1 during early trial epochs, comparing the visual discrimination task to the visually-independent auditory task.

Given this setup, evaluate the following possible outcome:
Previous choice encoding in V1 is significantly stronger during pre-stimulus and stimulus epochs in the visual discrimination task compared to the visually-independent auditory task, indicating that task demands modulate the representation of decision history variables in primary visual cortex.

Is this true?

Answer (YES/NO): YES